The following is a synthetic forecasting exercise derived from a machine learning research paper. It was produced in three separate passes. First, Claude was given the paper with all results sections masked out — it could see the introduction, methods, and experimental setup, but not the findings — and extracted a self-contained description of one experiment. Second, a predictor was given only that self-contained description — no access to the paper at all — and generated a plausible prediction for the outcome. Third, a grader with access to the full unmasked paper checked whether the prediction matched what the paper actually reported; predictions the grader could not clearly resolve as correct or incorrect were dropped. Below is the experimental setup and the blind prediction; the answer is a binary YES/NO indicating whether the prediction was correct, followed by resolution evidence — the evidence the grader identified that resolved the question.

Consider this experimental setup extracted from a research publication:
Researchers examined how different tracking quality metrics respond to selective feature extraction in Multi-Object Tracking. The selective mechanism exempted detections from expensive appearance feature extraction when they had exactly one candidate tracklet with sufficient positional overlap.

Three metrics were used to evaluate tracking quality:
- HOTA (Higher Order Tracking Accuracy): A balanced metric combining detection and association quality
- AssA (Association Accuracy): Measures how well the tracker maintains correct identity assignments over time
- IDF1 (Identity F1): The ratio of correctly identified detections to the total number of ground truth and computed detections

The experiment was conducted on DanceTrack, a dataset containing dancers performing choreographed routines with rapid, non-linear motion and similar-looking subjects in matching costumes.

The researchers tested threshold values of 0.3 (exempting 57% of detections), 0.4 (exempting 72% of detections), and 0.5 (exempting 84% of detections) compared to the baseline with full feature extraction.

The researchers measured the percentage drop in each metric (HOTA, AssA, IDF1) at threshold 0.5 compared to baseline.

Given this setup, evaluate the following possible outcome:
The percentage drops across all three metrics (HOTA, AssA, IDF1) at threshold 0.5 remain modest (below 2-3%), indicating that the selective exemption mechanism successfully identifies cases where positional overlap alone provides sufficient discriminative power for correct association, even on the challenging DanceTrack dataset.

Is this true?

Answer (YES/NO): NO